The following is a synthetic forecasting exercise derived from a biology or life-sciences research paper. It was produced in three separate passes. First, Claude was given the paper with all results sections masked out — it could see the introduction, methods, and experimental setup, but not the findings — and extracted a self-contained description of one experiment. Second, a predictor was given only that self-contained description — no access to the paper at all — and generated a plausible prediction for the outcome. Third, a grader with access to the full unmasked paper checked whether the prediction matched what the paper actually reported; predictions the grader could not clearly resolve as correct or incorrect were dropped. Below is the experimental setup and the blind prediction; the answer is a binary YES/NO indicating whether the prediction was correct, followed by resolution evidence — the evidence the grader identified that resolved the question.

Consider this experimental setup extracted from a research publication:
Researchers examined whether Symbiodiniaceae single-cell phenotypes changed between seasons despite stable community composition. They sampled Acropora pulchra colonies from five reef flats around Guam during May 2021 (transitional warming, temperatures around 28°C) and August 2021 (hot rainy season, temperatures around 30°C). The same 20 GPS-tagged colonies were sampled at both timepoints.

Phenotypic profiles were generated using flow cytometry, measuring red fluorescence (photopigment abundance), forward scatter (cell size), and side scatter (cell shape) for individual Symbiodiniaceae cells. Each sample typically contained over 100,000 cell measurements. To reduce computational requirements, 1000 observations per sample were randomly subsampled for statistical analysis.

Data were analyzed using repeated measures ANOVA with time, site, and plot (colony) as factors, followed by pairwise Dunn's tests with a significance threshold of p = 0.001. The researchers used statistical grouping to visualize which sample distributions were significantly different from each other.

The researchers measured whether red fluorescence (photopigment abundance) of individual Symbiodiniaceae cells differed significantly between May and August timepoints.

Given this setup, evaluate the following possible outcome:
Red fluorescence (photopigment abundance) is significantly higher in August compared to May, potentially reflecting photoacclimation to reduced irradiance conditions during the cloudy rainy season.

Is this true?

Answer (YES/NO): NO